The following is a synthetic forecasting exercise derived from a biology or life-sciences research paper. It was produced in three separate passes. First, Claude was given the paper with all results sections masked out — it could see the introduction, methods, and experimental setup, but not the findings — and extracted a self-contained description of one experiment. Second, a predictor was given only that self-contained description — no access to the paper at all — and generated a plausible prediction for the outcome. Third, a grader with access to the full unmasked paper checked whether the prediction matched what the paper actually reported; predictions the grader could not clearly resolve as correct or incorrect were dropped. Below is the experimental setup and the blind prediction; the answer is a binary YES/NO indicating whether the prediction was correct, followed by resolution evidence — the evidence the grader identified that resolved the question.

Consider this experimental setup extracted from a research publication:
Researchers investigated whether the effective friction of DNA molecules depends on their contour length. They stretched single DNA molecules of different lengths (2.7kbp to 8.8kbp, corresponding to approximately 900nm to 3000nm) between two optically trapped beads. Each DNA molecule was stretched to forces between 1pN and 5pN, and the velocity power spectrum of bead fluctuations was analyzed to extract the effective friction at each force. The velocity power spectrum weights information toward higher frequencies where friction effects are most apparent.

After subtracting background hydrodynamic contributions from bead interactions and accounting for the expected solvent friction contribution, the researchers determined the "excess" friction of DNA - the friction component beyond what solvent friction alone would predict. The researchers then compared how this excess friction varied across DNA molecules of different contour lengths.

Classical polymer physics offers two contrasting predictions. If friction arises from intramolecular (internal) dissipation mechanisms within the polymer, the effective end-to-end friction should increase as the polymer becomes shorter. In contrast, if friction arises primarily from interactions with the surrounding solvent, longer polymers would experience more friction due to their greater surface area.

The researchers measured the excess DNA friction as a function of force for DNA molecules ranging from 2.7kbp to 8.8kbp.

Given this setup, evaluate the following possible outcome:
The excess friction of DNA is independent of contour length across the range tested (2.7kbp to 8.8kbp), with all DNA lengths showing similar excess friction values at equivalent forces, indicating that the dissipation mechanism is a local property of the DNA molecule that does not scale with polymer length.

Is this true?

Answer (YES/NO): NO